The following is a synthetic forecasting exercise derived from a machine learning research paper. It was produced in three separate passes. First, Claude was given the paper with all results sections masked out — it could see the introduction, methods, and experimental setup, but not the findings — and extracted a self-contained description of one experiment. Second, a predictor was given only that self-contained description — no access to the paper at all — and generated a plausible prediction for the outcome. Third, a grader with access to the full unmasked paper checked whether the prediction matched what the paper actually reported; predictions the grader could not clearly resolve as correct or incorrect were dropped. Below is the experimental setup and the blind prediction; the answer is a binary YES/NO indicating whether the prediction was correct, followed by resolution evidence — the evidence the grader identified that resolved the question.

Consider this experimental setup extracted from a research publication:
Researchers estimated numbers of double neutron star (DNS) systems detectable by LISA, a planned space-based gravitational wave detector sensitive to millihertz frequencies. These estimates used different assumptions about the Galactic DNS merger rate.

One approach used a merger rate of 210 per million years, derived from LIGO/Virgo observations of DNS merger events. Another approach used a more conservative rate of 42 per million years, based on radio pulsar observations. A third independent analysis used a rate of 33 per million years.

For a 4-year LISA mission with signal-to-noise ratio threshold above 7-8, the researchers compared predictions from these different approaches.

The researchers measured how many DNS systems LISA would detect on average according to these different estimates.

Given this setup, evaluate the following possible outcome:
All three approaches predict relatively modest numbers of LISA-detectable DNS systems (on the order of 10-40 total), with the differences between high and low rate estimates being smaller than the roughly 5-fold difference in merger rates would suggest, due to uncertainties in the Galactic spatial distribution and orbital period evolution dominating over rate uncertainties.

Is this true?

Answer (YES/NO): NO